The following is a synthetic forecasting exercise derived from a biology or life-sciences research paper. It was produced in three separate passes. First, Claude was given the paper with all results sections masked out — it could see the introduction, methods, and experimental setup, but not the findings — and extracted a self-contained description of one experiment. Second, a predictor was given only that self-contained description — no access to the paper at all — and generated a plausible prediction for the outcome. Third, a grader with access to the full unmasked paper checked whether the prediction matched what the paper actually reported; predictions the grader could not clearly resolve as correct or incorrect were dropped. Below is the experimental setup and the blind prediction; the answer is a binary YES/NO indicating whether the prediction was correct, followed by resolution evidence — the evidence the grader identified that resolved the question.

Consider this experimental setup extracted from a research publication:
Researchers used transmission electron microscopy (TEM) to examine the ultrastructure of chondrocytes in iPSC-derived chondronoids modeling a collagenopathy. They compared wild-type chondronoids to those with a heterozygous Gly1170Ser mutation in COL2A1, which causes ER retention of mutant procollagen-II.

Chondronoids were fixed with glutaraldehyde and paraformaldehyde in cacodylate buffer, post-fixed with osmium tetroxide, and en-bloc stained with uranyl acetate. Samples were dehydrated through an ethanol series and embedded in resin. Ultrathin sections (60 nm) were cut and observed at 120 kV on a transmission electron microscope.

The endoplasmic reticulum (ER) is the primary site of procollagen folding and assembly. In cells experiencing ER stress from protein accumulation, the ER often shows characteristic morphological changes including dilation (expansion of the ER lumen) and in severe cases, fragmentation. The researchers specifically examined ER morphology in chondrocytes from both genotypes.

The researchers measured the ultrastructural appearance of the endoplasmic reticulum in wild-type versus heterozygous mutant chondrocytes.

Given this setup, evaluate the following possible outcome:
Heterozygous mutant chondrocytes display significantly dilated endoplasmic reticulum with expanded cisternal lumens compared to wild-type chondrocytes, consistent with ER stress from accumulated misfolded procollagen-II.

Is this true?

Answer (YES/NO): YES